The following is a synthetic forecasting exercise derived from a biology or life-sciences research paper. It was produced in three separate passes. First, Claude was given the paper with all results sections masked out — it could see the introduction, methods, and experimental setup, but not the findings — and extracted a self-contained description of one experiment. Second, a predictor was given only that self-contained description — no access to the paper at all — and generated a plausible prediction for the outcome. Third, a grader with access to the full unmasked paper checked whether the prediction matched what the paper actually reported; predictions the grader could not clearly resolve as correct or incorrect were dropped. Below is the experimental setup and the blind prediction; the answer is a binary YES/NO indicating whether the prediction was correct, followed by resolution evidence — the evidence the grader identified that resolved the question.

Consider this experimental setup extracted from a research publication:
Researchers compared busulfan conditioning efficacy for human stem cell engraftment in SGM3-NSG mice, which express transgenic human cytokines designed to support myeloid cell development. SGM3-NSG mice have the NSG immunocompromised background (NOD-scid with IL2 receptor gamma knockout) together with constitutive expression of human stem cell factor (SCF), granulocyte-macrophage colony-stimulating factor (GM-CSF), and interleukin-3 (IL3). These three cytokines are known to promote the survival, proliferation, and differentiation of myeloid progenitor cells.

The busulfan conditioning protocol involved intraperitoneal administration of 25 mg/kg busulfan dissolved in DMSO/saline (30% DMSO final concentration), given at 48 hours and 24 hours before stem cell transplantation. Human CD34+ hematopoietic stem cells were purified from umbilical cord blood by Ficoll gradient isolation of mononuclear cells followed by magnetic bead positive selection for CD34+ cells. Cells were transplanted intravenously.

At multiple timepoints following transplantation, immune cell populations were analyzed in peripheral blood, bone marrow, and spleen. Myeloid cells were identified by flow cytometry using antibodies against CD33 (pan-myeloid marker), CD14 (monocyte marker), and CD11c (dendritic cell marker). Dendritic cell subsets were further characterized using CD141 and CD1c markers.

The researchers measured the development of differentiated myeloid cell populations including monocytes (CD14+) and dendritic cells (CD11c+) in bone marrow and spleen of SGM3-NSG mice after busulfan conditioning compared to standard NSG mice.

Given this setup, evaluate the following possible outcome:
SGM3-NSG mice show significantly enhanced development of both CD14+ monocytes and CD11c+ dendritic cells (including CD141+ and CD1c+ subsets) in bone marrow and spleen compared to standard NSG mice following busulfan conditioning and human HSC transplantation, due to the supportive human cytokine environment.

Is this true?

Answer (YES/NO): NO